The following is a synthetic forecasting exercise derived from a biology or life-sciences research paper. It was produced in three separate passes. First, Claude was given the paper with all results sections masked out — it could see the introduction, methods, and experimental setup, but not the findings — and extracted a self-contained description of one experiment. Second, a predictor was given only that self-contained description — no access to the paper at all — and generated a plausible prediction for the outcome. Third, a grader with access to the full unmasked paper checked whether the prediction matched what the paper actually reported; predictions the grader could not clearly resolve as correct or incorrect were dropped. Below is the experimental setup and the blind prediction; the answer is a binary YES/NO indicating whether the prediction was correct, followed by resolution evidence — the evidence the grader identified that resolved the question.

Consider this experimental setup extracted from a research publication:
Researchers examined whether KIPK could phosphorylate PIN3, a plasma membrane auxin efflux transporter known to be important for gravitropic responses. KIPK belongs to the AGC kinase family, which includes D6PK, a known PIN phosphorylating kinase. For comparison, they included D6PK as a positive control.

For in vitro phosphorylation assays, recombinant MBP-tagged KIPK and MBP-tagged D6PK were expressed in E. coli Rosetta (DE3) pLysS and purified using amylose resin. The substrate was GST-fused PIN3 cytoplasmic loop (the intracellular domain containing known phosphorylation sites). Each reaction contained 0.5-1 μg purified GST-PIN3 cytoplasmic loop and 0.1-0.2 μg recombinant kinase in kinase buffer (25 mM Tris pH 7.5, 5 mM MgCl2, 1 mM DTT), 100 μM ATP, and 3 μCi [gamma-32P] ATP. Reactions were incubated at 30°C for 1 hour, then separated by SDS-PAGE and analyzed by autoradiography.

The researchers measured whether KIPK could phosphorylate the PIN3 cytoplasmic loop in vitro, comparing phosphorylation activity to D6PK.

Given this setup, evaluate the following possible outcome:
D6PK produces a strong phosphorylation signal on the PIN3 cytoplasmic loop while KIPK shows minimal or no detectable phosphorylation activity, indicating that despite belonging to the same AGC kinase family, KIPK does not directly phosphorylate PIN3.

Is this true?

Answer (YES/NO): NO